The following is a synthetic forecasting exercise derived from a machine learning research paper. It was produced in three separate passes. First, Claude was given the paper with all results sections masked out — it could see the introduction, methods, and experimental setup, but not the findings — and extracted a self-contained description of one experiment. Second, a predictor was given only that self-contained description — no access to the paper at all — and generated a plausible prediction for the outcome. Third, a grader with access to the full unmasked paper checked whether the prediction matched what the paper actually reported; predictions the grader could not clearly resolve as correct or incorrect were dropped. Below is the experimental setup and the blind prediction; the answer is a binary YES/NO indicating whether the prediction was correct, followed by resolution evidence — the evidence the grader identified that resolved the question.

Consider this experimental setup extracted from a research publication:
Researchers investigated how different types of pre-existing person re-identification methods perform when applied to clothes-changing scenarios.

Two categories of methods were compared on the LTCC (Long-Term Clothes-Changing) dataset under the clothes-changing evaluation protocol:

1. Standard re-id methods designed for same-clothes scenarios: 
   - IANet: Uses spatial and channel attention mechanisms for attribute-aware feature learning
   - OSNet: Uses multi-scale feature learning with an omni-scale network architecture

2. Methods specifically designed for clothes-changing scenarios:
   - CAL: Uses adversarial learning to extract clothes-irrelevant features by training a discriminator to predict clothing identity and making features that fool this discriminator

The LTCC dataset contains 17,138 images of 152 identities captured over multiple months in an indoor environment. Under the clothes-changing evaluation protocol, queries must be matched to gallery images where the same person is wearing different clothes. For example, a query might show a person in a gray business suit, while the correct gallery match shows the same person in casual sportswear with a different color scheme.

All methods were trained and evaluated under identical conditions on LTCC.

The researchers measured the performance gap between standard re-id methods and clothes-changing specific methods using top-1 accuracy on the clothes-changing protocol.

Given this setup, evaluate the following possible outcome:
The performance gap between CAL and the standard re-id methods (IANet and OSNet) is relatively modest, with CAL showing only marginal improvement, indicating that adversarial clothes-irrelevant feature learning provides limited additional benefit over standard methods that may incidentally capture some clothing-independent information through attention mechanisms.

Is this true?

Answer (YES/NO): NO